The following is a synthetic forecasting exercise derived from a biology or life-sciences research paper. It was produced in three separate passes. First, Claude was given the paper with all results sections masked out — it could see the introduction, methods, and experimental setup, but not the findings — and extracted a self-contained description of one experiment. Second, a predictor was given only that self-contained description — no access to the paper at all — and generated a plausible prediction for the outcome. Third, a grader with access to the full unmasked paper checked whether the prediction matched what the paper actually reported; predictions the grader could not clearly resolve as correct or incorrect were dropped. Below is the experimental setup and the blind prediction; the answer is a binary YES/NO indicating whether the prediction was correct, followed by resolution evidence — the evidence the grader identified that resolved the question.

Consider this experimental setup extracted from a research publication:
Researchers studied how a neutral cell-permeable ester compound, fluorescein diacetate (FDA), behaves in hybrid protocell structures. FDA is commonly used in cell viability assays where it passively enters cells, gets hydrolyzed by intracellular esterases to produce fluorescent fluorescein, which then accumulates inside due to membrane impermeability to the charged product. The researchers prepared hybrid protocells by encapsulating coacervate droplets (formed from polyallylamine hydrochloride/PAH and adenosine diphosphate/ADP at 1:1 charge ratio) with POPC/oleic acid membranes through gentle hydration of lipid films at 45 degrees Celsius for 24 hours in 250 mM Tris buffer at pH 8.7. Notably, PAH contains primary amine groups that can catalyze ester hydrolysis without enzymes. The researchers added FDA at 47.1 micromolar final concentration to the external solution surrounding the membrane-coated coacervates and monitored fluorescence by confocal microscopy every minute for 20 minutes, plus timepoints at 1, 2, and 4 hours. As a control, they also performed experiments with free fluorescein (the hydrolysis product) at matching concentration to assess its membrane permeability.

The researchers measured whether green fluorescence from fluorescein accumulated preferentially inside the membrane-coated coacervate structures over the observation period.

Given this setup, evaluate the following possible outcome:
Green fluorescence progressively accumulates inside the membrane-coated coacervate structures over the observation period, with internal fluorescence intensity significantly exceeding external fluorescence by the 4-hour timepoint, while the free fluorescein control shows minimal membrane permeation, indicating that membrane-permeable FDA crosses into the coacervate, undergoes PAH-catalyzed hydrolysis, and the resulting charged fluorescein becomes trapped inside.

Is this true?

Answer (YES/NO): YES